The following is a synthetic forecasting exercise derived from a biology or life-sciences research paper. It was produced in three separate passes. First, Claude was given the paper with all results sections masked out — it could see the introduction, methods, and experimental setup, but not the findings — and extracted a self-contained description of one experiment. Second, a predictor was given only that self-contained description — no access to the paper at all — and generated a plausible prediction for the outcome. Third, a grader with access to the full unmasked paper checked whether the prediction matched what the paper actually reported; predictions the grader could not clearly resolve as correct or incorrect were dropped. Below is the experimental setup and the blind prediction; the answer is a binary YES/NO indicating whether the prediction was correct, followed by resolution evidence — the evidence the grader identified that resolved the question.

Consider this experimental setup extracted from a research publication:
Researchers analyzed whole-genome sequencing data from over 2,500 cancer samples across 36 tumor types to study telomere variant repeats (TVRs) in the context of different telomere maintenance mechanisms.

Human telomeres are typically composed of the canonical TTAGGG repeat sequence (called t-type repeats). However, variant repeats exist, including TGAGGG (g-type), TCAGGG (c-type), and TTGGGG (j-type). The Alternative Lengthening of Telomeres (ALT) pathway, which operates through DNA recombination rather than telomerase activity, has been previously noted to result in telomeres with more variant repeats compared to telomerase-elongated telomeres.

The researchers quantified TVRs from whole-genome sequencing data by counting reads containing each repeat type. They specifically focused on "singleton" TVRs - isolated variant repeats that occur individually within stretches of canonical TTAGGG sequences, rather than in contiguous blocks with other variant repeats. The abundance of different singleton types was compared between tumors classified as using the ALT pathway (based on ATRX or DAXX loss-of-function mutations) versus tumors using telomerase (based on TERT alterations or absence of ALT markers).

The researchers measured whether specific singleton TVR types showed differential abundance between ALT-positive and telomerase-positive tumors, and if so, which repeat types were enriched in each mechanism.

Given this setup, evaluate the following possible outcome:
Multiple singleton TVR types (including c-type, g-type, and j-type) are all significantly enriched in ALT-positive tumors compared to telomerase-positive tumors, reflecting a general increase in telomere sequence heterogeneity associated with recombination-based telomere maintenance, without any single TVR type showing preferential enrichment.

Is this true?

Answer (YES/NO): NO